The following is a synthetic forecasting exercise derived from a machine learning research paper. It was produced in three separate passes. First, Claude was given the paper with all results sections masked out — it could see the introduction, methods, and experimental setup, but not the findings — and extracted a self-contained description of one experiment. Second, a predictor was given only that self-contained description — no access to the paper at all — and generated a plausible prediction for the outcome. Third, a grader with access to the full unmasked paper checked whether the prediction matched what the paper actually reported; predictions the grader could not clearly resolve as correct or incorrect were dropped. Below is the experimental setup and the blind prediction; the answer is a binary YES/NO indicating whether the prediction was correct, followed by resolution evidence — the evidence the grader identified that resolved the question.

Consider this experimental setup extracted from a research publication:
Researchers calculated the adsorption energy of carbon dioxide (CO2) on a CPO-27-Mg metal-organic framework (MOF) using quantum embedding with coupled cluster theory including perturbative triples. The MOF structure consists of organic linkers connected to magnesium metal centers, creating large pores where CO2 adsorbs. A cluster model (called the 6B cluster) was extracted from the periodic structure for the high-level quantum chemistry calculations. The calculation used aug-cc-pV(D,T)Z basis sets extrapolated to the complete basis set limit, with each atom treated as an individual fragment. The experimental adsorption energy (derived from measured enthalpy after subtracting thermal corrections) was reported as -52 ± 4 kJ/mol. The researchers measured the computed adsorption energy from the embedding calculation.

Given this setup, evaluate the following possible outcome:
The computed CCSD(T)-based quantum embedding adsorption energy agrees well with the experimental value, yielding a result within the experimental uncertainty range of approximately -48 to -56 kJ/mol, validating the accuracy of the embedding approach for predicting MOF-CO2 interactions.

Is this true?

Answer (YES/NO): YES